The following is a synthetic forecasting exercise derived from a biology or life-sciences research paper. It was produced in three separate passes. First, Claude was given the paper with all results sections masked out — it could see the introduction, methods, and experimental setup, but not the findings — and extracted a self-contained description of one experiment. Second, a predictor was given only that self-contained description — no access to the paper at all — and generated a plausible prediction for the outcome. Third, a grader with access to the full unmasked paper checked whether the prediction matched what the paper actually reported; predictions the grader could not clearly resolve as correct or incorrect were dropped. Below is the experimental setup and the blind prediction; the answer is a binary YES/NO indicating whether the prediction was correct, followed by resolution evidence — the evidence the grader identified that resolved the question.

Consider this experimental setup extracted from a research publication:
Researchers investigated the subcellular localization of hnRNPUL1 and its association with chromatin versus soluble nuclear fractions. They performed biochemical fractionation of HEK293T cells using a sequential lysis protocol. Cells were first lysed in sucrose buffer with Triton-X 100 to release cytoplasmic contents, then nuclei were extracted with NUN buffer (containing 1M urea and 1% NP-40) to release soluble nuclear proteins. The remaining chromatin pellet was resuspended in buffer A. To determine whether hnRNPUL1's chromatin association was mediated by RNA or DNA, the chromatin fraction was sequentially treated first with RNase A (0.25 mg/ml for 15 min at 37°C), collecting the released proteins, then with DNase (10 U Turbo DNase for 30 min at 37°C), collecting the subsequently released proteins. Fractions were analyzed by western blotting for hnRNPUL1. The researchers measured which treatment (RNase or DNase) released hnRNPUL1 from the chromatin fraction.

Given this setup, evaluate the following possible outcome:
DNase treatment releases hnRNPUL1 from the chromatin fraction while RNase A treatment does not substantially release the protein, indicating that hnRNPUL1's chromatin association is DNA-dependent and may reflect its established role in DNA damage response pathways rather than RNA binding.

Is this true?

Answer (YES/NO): NO